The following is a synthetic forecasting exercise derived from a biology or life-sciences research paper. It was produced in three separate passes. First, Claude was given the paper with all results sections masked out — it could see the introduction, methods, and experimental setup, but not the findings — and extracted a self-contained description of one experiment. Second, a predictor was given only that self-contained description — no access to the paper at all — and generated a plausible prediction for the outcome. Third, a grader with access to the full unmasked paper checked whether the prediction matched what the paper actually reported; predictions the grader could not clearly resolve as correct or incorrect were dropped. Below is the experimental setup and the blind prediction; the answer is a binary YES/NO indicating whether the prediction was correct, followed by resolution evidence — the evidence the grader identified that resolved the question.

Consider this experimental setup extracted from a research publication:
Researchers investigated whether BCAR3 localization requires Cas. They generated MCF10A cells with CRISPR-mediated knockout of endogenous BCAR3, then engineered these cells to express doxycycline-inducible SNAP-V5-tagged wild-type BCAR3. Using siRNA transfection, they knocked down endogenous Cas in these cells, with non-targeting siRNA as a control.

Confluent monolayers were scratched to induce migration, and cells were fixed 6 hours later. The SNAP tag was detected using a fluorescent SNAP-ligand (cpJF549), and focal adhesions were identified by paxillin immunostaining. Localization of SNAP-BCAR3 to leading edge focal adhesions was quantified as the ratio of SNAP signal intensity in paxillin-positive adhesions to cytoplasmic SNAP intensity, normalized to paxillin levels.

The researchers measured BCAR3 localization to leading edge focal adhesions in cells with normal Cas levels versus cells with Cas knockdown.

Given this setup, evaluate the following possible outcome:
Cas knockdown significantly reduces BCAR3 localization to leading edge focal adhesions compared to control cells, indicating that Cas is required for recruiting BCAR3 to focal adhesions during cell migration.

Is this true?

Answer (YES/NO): YES